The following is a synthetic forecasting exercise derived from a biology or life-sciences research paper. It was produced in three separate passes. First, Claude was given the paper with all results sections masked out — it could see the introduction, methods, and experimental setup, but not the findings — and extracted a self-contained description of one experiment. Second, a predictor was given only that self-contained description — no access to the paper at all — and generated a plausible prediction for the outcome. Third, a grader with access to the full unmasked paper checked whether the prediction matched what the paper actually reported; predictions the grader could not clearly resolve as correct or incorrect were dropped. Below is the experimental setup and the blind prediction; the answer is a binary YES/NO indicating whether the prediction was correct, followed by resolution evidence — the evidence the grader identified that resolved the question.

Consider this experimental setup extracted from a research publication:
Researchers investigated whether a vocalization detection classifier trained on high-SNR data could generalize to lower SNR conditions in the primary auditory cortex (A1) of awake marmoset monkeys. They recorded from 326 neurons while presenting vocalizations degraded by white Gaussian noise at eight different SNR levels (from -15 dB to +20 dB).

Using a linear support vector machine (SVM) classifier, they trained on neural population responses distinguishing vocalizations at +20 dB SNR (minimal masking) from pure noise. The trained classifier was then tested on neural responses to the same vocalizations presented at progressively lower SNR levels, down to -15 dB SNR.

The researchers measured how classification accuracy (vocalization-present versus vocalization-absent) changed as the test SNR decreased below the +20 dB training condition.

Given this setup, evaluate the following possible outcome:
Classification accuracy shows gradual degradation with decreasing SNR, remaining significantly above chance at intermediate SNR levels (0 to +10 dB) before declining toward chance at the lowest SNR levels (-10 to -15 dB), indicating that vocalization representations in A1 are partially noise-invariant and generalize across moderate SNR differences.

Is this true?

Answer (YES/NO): YES